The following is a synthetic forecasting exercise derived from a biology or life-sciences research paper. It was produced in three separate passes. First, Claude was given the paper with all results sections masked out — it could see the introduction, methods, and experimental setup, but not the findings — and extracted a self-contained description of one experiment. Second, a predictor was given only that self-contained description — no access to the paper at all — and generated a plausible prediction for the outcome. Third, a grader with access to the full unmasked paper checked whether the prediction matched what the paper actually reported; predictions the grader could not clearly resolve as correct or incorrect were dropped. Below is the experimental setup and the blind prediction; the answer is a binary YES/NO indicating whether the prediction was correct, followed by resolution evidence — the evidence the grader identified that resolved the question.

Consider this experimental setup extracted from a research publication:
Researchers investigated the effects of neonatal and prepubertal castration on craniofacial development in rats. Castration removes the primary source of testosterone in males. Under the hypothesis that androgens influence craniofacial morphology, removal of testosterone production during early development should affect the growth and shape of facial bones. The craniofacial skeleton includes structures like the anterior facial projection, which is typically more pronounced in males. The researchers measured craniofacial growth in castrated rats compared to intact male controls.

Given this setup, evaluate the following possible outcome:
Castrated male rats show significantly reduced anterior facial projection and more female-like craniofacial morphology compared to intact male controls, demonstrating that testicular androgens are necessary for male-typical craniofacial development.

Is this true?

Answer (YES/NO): YES